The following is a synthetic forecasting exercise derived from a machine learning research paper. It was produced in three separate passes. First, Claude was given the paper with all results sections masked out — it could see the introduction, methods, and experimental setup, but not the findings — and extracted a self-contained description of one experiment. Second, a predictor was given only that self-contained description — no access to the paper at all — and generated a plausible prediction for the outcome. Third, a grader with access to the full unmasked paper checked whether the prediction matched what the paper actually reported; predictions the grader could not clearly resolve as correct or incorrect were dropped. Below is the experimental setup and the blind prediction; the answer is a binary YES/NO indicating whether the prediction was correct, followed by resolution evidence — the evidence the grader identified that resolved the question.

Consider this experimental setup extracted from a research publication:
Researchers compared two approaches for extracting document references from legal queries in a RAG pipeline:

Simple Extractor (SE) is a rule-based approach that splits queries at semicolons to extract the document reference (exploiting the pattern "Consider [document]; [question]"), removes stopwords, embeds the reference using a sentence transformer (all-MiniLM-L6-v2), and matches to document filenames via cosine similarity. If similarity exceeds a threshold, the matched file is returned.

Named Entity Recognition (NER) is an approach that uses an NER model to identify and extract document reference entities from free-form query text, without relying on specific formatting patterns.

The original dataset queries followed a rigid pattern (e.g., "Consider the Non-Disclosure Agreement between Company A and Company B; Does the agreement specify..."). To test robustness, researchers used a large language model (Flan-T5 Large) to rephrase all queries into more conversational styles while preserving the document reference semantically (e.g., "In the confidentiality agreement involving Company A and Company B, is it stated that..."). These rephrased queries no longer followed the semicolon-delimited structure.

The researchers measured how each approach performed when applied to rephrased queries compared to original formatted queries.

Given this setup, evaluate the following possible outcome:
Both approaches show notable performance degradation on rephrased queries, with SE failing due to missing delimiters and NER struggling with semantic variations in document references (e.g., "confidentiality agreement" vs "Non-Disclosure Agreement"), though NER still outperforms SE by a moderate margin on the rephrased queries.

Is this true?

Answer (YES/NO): NO